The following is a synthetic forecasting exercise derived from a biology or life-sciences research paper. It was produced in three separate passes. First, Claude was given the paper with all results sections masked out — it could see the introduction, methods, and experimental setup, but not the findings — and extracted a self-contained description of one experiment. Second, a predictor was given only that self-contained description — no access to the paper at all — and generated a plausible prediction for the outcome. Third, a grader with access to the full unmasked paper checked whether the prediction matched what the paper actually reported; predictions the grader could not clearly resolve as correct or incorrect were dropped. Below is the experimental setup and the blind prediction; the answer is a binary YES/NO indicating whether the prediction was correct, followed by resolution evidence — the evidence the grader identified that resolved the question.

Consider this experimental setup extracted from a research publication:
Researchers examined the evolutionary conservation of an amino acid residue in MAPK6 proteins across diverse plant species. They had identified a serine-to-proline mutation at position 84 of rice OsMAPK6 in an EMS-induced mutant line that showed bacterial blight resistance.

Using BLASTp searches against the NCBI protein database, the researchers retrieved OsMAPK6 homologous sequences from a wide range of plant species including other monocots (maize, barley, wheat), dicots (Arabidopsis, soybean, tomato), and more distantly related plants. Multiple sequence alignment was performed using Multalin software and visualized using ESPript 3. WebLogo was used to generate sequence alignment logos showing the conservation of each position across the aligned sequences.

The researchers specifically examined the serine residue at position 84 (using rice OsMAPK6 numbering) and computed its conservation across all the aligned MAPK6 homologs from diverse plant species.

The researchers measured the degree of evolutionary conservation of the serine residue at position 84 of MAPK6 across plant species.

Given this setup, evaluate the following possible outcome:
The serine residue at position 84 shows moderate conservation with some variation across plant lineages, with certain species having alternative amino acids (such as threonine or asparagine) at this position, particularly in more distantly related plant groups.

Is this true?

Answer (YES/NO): NO